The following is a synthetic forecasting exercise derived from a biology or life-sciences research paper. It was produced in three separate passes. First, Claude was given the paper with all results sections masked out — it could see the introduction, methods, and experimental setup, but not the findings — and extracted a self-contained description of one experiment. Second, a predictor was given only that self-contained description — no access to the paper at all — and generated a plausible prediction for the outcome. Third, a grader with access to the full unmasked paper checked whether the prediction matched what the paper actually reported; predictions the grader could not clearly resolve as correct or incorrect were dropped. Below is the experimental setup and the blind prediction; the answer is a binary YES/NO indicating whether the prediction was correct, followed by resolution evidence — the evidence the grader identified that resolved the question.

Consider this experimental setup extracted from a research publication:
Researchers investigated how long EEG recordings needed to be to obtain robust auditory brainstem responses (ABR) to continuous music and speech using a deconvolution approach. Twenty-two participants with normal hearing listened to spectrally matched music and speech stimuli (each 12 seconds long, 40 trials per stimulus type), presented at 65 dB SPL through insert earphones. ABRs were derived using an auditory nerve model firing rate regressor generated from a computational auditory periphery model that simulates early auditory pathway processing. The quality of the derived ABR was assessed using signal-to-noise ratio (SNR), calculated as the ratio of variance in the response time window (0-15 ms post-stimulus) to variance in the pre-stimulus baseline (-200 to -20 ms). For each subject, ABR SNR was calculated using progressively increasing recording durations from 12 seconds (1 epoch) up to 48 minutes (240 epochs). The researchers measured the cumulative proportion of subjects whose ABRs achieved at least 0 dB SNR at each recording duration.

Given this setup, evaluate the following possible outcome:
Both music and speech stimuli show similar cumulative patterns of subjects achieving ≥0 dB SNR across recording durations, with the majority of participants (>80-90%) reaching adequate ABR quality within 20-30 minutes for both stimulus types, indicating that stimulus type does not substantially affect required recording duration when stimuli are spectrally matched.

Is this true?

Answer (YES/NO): NO